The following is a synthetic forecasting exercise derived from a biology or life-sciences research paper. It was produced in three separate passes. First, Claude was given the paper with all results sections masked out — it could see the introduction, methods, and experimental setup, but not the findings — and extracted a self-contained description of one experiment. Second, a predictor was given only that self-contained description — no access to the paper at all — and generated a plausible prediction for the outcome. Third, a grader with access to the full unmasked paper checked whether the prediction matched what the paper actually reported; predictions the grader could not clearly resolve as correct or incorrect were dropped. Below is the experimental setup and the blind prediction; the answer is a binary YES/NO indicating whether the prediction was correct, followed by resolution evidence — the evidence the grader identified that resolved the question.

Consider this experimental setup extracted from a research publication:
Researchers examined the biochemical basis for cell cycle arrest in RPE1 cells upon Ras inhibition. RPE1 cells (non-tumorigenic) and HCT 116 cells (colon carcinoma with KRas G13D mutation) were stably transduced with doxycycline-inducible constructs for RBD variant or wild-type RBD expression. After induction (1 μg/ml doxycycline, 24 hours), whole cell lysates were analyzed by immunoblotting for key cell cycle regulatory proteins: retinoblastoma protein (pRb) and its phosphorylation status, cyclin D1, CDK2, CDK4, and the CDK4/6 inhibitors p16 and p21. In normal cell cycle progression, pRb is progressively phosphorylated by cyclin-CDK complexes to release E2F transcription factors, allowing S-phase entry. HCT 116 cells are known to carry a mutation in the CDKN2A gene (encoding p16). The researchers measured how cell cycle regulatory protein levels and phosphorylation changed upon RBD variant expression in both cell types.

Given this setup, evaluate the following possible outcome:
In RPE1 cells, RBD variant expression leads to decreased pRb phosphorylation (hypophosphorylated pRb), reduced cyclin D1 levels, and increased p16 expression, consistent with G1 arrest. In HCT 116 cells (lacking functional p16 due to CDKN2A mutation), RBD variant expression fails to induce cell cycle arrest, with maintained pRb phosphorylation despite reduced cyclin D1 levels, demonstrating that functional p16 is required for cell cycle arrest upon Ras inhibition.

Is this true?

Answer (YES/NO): NO